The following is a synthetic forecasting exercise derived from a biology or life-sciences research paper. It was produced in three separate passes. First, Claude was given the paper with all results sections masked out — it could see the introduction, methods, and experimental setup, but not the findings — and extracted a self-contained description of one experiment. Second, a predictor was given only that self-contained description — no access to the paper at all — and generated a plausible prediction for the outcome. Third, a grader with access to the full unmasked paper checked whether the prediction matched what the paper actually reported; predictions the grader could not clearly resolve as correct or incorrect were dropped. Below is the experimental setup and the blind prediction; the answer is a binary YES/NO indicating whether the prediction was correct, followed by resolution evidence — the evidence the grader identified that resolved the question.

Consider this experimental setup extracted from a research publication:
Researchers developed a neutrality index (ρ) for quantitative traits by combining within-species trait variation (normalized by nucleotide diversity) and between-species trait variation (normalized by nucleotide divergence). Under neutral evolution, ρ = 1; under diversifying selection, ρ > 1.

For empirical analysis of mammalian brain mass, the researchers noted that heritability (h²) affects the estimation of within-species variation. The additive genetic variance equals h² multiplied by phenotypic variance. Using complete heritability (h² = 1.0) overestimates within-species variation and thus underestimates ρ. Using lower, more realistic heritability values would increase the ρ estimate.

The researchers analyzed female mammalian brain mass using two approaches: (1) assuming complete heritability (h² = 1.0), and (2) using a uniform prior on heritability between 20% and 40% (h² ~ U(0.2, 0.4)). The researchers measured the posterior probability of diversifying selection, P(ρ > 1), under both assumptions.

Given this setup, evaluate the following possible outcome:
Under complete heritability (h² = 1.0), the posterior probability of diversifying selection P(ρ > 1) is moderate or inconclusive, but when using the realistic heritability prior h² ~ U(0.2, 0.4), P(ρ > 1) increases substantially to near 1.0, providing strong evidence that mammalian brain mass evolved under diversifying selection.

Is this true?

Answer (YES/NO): NO